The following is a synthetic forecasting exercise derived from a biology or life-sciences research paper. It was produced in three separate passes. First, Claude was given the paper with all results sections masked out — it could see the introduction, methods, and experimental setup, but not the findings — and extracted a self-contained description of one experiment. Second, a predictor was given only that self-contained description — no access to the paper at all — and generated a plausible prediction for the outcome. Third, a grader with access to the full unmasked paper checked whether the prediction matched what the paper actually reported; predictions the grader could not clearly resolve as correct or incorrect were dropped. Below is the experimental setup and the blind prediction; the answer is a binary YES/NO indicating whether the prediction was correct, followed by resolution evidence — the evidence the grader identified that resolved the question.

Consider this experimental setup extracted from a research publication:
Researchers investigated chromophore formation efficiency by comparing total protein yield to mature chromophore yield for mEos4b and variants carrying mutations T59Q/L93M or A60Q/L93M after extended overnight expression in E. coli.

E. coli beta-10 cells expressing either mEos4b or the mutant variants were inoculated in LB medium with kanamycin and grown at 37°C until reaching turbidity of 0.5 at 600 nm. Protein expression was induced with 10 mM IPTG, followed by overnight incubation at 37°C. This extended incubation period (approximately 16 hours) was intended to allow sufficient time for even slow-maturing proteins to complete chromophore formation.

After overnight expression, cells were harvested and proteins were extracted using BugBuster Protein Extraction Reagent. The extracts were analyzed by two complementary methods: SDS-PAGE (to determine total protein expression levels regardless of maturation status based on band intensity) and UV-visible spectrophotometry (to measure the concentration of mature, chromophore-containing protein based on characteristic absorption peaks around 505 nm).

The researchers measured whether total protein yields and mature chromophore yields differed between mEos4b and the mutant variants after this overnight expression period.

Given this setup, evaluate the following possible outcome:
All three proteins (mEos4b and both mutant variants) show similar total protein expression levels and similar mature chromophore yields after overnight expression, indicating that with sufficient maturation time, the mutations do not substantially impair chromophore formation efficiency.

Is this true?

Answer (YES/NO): NO